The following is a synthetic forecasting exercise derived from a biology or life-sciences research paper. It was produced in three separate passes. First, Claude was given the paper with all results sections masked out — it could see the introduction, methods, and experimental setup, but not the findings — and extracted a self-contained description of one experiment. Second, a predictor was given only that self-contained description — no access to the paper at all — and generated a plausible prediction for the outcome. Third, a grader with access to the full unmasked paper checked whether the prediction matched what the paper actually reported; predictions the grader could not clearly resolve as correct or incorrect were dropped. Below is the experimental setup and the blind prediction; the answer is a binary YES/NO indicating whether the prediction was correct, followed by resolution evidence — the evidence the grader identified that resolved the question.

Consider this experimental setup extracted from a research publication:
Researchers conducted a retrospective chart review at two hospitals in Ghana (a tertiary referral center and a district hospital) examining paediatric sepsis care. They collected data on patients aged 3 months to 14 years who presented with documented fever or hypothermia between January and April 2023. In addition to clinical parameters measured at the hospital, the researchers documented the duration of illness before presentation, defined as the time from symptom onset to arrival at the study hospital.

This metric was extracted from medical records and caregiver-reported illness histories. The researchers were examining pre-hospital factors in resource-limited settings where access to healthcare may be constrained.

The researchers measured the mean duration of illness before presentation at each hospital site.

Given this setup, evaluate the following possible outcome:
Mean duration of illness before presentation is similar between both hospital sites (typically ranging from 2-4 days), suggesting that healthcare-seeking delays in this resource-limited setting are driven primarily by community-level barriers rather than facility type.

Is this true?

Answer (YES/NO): NO